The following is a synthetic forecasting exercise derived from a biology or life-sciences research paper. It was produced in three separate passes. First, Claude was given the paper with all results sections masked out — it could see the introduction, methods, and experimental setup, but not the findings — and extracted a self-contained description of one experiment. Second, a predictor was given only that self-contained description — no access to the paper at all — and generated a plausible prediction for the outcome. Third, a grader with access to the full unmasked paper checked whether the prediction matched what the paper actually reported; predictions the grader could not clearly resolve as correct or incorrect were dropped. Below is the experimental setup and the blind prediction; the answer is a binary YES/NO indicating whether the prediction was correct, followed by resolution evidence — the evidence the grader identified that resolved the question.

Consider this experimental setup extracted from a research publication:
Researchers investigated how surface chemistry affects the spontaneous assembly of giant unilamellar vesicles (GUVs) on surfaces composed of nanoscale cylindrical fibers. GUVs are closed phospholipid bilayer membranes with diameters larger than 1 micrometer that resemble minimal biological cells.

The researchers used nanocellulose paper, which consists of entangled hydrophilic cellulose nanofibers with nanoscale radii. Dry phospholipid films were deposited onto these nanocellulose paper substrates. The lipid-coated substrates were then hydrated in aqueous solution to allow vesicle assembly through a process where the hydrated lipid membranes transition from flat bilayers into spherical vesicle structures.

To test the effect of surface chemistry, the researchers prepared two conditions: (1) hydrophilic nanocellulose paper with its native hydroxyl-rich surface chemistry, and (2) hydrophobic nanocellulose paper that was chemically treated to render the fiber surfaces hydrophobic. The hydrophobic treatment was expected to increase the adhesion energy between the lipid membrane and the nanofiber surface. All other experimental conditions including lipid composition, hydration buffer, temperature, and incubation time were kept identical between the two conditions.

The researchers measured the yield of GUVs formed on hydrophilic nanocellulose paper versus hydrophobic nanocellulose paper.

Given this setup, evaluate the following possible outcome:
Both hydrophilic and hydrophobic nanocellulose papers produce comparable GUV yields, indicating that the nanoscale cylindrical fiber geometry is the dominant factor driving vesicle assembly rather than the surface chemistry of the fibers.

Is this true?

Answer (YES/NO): NO